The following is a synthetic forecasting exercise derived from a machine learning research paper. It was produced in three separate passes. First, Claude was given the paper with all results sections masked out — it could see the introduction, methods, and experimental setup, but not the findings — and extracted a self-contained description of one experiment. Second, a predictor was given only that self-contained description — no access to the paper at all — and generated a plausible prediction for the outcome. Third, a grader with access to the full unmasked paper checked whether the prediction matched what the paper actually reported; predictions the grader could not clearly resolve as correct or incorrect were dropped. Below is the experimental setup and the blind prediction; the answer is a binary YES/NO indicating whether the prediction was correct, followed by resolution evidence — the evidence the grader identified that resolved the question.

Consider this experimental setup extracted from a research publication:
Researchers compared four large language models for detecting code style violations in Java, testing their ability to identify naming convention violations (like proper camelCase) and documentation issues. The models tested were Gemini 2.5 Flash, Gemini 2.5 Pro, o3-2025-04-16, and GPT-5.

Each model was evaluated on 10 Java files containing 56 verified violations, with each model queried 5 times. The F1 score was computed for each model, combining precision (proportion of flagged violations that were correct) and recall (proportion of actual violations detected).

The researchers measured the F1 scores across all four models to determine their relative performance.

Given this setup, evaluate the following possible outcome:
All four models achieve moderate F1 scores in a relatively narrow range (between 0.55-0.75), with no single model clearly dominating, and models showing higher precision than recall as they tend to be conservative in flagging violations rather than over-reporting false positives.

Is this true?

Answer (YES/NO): NO